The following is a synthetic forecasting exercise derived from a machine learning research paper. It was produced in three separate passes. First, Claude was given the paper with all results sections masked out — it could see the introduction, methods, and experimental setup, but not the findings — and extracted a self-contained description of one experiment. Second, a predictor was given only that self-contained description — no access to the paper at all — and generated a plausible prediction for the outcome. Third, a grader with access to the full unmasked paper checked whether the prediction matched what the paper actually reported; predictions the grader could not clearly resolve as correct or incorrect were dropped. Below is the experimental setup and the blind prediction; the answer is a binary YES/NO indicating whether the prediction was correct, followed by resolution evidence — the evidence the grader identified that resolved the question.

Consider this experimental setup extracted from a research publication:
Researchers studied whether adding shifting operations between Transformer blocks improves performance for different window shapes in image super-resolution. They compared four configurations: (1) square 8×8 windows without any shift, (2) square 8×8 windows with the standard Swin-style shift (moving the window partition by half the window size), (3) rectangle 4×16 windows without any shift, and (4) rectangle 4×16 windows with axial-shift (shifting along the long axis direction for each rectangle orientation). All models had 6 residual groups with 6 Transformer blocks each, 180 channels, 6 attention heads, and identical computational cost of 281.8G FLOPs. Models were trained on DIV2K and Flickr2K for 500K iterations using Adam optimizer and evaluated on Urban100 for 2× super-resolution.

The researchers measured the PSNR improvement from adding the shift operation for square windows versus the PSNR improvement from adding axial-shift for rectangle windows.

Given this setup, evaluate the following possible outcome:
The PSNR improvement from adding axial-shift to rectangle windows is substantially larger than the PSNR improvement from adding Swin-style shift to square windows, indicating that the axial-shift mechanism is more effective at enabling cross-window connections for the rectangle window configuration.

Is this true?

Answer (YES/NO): NO